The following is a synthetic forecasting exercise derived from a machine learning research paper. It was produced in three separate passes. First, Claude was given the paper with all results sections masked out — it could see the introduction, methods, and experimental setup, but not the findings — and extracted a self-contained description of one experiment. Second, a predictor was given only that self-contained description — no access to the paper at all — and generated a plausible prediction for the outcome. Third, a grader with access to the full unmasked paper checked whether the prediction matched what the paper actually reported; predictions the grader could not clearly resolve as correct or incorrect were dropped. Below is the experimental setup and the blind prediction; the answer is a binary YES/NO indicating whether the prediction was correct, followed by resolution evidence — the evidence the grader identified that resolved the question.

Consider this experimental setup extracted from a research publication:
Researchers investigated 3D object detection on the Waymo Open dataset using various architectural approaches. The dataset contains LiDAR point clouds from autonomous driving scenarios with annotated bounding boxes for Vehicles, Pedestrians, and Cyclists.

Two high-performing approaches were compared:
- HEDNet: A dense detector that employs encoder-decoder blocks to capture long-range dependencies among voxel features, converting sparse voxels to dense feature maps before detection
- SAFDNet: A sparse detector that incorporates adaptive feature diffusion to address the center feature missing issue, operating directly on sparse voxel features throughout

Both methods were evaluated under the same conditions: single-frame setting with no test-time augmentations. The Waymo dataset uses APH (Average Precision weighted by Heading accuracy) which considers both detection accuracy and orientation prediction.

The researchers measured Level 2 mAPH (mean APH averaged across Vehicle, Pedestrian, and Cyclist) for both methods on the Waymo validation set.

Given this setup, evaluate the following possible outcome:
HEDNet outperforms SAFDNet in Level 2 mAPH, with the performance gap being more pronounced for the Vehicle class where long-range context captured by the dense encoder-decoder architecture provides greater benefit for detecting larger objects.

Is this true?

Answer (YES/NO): NO